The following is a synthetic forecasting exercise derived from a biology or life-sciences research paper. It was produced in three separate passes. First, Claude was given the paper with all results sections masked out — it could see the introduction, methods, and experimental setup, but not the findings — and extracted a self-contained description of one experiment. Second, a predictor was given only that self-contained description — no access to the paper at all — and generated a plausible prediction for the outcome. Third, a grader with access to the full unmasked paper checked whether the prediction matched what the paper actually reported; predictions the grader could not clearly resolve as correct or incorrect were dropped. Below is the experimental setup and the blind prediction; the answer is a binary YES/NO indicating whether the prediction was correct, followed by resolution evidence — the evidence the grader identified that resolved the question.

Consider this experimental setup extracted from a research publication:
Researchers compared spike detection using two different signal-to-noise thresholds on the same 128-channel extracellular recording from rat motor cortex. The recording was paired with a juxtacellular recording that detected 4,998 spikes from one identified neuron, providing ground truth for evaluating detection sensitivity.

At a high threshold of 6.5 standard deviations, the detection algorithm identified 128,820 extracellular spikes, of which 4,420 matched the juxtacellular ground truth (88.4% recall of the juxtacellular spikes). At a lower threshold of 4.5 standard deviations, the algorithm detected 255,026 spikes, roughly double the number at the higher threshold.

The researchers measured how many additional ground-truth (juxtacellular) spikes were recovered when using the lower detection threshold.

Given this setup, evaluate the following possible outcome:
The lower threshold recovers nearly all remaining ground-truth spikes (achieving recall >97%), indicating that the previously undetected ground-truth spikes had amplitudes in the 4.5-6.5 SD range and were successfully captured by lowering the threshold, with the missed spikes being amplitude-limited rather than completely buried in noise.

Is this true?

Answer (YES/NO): NO